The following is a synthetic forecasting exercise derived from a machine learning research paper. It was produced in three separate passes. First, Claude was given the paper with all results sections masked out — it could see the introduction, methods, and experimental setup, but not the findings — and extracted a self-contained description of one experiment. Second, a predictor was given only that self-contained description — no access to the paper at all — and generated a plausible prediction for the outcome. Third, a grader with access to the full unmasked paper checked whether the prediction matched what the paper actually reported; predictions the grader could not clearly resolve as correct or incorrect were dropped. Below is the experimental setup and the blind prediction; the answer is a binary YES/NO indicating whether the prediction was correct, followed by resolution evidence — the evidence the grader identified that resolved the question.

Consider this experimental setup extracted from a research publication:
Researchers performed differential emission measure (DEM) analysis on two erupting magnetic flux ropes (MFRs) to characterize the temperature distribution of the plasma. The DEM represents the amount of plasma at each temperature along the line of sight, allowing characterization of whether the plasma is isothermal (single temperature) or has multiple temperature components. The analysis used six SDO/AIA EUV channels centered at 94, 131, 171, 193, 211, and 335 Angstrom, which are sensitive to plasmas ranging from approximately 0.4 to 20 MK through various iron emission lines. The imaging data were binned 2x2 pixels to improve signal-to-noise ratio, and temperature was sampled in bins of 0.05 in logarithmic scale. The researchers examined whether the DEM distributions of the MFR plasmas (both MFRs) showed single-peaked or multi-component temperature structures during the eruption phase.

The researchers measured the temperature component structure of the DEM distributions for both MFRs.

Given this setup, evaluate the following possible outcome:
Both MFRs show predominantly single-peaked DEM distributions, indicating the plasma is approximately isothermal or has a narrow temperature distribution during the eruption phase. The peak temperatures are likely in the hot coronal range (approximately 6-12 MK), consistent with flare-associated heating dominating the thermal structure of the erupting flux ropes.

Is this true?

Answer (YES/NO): NO